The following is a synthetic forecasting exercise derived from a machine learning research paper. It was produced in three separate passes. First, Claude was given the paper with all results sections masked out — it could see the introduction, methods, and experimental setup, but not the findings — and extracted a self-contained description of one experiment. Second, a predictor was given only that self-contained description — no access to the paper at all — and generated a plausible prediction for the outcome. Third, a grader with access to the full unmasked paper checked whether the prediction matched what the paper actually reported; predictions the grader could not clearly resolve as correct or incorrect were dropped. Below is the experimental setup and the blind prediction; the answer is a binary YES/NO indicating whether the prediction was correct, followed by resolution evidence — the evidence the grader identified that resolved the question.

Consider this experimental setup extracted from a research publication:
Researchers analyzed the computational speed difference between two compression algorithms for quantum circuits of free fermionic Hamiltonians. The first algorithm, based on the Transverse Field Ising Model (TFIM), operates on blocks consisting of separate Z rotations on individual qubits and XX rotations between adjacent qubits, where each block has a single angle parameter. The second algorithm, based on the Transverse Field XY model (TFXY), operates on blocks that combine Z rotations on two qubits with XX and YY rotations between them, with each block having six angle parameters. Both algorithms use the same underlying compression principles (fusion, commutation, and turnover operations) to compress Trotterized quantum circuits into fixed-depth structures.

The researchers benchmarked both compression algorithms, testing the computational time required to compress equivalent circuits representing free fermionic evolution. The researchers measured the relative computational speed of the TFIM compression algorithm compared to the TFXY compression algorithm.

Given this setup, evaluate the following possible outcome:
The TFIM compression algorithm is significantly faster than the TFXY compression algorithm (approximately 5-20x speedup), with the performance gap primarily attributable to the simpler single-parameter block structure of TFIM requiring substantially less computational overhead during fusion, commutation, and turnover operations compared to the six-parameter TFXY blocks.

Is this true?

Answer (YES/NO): YES